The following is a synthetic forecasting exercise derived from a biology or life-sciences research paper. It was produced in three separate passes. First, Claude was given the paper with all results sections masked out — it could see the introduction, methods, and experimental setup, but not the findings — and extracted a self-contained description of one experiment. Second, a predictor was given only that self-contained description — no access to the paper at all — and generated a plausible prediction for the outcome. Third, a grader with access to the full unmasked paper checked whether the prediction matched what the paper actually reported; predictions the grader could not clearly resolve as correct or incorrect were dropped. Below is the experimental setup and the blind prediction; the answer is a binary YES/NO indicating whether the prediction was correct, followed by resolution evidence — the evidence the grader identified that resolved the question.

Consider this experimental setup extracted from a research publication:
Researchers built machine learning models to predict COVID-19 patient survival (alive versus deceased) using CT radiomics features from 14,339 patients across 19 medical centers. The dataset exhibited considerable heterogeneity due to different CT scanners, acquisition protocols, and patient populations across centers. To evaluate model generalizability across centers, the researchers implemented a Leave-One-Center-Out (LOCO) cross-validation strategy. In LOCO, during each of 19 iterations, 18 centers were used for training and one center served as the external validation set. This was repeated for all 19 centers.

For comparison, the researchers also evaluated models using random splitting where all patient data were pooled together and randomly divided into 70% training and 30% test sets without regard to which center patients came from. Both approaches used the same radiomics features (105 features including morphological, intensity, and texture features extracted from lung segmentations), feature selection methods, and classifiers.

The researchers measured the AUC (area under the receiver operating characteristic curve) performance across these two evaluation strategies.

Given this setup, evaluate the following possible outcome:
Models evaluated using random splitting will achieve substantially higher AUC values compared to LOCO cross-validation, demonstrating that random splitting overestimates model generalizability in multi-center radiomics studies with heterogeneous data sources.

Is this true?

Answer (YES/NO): NO